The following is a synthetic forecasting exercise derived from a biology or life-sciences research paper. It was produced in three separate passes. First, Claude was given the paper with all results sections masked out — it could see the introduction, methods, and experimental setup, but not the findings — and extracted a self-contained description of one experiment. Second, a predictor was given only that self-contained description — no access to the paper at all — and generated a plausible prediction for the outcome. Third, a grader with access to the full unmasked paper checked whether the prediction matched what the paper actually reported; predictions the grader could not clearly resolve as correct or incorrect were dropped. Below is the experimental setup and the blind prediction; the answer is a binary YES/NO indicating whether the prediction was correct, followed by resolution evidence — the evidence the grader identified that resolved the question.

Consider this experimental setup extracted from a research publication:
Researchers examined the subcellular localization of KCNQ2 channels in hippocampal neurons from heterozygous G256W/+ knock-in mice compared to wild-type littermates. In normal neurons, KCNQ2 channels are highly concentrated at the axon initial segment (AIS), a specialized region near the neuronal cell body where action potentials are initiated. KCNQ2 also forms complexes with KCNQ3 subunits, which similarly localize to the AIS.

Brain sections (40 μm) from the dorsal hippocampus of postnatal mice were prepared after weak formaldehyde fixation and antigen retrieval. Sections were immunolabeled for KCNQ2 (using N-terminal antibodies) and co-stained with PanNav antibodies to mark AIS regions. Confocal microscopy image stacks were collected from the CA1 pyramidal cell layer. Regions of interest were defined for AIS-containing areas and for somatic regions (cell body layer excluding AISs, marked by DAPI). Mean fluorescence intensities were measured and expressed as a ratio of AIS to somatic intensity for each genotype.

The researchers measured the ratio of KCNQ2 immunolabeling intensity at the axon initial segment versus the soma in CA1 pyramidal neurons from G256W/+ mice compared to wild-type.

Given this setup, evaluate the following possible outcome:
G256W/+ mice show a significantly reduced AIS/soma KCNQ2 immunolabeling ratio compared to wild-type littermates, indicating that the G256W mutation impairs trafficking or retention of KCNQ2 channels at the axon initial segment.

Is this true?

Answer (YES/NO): YES